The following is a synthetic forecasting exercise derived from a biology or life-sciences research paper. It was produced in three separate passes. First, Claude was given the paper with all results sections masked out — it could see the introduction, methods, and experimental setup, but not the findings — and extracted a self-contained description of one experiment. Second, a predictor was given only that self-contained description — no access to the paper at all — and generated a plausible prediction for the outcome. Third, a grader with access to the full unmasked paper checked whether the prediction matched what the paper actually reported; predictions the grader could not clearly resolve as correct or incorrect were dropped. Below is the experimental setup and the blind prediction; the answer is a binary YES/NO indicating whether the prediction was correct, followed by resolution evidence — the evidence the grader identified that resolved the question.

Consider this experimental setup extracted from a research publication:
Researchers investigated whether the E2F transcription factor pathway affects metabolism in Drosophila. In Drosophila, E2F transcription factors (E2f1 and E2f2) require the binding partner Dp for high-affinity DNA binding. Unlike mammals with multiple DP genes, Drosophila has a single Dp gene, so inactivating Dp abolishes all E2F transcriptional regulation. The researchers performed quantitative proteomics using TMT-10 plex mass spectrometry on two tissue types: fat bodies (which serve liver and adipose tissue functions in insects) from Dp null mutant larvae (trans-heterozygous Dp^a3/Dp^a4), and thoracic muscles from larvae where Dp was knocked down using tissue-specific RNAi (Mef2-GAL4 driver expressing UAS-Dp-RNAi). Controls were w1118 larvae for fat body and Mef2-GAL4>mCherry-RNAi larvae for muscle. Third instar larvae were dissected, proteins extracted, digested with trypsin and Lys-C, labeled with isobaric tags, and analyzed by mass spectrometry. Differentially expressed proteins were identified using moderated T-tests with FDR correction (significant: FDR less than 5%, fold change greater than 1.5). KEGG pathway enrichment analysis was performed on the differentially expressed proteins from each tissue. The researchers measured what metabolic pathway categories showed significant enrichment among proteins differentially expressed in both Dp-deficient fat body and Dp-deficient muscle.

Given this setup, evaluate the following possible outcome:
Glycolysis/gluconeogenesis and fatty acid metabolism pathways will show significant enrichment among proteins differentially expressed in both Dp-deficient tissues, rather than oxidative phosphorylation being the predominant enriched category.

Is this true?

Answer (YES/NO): NO